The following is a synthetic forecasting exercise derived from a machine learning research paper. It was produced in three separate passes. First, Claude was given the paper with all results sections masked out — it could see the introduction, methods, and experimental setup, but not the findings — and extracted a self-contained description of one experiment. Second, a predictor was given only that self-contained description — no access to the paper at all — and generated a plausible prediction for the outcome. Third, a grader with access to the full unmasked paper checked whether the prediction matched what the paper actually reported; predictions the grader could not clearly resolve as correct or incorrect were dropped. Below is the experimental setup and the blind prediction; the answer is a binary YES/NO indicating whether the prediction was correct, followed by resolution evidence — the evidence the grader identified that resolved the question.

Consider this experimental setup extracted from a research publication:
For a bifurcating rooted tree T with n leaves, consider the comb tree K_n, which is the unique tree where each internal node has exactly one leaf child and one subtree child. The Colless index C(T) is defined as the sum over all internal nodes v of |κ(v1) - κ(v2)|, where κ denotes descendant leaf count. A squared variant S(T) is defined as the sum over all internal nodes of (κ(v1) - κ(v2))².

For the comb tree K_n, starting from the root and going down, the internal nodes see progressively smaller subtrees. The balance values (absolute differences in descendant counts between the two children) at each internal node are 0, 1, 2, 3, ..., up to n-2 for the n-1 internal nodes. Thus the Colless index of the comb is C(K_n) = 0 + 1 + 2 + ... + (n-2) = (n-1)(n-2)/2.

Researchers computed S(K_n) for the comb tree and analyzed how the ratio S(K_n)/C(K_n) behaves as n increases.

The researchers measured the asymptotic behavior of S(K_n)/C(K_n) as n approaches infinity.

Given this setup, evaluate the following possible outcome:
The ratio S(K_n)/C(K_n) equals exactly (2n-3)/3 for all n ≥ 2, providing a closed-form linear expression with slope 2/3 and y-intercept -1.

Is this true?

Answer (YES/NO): NO